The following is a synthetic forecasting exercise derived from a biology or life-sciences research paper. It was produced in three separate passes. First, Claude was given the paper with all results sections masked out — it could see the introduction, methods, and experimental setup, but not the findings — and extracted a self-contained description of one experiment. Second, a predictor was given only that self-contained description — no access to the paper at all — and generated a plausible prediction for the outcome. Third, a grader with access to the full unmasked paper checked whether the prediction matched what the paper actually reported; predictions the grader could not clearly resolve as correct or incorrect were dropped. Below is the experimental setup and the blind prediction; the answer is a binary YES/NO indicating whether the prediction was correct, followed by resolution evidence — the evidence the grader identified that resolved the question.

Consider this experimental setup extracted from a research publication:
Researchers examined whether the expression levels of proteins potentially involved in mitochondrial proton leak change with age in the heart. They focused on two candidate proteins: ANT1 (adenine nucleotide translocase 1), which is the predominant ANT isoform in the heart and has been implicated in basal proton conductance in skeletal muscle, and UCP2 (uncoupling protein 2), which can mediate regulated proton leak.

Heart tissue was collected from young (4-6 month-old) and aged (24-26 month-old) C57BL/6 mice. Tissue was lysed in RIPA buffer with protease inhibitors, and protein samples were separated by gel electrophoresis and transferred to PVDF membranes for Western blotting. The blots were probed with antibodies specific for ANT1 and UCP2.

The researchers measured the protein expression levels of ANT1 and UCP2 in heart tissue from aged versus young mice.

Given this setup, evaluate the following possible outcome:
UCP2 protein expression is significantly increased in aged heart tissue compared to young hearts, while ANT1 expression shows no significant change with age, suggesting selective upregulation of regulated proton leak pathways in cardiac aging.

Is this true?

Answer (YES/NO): NO